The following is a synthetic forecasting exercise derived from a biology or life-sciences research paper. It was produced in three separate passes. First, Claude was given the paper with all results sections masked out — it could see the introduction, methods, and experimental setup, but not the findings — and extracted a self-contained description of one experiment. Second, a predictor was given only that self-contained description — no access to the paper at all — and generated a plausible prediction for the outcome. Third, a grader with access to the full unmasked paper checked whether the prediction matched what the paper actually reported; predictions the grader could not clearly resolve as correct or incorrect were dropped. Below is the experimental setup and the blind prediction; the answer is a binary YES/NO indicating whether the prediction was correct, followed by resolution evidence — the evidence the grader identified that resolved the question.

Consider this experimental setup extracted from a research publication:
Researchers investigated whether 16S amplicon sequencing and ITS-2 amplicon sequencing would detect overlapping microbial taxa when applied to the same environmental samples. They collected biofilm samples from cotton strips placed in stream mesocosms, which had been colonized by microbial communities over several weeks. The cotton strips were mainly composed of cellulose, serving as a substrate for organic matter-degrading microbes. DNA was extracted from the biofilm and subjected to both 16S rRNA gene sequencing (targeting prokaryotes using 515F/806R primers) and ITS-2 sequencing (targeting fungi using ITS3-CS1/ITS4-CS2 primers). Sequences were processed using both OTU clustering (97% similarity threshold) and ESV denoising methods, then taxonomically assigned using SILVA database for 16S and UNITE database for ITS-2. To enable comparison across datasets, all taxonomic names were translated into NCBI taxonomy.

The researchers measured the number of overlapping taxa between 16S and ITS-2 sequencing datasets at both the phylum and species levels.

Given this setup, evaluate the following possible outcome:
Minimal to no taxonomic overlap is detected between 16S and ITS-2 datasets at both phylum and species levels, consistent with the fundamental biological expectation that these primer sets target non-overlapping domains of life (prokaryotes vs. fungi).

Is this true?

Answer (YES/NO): YES